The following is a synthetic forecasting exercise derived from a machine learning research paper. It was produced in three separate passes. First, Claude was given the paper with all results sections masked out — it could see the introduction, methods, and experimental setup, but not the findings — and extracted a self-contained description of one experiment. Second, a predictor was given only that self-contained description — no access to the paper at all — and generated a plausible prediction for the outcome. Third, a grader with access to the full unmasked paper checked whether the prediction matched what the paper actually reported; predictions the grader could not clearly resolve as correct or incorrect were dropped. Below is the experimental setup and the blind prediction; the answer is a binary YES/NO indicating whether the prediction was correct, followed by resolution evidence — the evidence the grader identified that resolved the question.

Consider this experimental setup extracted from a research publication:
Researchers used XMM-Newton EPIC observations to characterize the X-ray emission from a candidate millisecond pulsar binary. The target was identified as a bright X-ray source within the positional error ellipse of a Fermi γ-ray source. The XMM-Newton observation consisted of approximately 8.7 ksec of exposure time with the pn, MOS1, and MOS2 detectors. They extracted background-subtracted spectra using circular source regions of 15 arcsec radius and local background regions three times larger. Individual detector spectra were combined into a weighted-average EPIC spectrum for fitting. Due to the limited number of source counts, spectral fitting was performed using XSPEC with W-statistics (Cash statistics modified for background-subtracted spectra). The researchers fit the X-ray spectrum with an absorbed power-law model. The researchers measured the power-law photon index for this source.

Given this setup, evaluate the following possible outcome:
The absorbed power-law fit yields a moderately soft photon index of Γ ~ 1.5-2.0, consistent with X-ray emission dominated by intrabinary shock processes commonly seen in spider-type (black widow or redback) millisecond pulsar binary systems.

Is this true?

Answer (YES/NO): YES